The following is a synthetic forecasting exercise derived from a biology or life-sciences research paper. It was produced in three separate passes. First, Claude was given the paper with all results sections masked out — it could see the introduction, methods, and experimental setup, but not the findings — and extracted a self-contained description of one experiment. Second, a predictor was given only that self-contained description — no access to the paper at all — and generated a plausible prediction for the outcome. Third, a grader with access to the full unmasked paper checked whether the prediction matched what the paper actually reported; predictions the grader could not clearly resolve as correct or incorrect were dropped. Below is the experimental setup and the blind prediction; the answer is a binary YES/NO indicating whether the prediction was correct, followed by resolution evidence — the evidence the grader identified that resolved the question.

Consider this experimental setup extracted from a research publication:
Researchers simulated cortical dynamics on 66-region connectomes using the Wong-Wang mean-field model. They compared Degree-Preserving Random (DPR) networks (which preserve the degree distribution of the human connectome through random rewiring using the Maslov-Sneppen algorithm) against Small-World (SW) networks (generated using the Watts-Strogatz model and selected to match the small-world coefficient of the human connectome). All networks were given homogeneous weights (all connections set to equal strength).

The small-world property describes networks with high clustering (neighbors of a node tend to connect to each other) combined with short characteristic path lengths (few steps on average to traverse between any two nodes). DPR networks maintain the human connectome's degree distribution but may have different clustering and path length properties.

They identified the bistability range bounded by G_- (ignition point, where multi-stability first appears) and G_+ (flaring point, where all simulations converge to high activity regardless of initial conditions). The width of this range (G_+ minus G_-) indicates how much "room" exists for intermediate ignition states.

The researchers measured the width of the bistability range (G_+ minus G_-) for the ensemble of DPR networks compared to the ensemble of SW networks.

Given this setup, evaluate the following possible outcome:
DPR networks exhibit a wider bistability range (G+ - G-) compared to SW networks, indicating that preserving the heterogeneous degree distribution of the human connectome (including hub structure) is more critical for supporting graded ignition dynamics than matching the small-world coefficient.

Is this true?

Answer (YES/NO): NO